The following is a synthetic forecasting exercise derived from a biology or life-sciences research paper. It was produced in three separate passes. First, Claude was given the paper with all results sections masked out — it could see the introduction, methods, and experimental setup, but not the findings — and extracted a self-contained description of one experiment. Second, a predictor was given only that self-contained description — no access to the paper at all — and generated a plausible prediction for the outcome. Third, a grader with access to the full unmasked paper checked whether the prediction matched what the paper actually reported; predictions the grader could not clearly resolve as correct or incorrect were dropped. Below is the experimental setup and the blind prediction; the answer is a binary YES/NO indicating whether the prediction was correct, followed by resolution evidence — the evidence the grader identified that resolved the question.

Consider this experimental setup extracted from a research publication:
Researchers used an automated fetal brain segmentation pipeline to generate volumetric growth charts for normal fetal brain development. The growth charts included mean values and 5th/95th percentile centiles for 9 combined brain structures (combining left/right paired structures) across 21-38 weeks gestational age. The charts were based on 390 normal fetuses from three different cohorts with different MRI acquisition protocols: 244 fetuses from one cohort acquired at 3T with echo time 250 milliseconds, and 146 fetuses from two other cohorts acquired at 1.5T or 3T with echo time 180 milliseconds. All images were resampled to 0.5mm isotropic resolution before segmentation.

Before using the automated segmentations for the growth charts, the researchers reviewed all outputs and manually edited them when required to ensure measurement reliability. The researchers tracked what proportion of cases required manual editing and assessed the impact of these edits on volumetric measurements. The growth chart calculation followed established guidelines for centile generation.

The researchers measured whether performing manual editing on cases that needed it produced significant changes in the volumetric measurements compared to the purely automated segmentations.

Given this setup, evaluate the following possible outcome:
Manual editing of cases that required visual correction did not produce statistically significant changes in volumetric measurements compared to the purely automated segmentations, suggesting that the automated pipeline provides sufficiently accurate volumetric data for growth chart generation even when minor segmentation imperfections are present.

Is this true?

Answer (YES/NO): YES